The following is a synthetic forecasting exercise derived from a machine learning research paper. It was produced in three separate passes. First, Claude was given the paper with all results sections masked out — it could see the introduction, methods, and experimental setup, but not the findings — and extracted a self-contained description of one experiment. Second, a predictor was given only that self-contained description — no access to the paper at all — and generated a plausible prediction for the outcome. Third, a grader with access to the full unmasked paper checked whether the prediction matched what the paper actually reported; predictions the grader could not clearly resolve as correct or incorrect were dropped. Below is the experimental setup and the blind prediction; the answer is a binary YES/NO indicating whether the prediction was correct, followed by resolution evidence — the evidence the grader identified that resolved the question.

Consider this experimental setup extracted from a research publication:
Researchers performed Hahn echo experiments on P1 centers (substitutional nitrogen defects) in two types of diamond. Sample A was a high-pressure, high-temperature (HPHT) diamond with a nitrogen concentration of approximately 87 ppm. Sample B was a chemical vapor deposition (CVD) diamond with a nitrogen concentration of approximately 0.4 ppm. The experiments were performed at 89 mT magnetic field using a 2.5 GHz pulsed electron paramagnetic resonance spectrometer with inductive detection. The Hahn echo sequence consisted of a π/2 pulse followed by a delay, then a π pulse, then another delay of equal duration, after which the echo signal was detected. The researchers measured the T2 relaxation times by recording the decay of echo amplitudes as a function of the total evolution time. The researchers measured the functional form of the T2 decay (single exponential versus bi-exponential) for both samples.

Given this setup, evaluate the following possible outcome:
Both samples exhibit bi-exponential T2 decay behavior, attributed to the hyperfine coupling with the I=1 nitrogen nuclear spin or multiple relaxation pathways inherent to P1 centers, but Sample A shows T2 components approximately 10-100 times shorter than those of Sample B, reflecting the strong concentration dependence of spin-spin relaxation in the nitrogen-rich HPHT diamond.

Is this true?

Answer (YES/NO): NO